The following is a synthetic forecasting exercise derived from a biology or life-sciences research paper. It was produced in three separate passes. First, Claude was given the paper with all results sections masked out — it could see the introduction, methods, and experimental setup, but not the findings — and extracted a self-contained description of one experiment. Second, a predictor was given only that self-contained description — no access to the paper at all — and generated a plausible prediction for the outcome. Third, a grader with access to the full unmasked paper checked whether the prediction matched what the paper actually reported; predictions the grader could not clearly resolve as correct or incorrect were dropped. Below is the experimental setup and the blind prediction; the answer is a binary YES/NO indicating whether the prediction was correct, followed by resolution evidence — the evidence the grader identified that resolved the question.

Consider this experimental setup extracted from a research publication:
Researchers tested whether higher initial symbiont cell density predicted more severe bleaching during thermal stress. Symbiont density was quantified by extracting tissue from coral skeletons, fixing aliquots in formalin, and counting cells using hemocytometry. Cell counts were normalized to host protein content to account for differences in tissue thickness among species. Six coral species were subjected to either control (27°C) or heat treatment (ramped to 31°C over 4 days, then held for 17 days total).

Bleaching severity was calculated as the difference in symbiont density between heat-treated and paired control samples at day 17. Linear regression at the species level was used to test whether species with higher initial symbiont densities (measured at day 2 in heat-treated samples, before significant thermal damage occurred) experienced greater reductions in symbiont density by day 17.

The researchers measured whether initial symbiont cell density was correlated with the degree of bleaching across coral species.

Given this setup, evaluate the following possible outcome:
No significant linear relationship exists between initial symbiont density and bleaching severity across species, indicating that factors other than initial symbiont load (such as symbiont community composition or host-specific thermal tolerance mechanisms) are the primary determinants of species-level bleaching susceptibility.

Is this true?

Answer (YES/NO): NO